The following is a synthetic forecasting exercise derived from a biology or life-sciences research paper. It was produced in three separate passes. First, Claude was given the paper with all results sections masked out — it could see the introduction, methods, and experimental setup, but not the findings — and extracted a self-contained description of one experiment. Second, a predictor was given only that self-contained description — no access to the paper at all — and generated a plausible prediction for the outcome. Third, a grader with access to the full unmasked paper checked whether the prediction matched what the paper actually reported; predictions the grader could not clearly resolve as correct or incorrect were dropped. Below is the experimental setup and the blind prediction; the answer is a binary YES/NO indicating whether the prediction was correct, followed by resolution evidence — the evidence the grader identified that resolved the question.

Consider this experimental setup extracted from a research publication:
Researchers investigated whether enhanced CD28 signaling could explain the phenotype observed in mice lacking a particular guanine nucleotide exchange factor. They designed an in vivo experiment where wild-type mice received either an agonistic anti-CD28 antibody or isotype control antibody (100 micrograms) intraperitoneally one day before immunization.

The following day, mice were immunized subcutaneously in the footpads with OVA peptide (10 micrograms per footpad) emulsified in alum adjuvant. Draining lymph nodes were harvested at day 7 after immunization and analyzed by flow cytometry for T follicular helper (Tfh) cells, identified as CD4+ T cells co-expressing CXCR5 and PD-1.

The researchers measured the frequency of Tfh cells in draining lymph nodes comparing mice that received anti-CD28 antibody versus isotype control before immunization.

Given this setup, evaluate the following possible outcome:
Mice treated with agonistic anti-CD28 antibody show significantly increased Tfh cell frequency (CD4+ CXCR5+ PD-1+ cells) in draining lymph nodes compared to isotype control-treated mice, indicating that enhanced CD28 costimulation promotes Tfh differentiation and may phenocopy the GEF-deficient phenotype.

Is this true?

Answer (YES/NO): YES